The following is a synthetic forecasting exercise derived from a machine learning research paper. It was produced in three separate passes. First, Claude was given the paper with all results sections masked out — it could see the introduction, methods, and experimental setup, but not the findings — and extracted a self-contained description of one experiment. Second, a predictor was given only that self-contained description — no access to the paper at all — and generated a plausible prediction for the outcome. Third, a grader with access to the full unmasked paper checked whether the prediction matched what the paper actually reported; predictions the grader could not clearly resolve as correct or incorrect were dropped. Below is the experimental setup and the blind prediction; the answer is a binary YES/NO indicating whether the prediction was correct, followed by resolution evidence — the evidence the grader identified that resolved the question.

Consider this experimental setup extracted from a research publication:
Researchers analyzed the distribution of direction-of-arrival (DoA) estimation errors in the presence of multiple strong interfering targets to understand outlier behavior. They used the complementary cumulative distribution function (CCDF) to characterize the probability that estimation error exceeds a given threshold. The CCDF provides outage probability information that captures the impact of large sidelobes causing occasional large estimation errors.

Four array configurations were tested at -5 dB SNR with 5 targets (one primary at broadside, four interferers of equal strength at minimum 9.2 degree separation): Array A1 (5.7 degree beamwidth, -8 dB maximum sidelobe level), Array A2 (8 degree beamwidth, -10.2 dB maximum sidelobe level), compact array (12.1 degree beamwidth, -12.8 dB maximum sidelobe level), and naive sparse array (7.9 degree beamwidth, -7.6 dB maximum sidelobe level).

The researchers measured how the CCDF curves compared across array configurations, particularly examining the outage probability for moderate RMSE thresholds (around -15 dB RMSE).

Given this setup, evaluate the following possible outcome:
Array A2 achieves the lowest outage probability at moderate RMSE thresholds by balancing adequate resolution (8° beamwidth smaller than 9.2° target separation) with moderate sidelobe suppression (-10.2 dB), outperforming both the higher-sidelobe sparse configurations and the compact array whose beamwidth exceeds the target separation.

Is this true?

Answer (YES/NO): YES